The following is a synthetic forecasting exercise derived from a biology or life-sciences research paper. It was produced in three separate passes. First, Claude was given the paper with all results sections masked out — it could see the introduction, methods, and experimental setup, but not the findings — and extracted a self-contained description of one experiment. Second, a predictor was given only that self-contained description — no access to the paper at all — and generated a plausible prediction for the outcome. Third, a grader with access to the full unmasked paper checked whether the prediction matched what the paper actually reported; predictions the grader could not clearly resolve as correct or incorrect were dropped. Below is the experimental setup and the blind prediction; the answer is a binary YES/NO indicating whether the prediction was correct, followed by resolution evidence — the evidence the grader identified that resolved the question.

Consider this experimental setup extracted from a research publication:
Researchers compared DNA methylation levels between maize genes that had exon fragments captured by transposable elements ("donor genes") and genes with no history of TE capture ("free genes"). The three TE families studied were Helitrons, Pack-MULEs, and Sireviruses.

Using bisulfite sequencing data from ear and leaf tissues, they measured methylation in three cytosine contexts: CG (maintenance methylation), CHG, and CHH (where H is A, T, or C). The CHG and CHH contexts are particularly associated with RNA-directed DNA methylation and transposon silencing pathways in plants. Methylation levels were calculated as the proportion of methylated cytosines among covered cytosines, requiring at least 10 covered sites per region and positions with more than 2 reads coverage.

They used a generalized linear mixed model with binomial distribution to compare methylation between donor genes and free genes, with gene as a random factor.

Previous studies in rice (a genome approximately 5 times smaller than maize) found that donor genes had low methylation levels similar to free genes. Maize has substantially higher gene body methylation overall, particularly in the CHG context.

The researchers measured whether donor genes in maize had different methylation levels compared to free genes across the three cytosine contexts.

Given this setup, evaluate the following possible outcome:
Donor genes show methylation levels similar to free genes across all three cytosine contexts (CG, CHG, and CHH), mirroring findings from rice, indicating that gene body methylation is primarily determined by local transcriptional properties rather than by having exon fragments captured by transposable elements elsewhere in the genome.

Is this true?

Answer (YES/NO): NO